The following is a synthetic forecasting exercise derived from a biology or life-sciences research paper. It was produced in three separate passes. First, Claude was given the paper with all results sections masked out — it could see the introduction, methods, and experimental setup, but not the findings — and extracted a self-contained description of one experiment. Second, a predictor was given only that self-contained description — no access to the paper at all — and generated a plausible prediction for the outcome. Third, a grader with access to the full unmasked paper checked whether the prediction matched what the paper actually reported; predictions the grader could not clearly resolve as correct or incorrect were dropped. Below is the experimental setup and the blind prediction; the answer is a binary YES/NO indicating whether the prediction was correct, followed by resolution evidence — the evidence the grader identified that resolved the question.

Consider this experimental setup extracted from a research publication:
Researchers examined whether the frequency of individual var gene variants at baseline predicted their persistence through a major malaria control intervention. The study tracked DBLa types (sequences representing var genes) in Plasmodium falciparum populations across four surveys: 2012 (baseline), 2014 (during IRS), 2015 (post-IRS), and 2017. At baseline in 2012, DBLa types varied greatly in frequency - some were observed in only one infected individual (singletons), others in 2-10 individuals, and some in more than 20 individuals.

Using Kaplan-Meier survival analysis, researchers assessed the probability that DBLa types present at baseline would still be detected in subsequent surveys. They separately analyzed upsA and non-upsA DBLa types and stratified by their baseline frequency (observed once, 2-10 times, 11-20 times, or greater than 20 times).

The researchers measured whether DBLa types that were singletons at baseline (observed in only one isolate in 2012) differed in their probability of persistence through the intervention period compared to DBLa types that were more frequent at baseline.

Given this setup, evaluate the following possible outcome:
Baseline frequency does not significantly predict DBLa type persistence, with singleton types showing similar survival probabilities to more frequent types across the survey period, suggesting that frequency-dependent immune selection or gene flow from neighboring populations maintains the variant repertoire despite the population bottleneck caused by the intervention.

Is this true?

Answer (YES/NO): NO